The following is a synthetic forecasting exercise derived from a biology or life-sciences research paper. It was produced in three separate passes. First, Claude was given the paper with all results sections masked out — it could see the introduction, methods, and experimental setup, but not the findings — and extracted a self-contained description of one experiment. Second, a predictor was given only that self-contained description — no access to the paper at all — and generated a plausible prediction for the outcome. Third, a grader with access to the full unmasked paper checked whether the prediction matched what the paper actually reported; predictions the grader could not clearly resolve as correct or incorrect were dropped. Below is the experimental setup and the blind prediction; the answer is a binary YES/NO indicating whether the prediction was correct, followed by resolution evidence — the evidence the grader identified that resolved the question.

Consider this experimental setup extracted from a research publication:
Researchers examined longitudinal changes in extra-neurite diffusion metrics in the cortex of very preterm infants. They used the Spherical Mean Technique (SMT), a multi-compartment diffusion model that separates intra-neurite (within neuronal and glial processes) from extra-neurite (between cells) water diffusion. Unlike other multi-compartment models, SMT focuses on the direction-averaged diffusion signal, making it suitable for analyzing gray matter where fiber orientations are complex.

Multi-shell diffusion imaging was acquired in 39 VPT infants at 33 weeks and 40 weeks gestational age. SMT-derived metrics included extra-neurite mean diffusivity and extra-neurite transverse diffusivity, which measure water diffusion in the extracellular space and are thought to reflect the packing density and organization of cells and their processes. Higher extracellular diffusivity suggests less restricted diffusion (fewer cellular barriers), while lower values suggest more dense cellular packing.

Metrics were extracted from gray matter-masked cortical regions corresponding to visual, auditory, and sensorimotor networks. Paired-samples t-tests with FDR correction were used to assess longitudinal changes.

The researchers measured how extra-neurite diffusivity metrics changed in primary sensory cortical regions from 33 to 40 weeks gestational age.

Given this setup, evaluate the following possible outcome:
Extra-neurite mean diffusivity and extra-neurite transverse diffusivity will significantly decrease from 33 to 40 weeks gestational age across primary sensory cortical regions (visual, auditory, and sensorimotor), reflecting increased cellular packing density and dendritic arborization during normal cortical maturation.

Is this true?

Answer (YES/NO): YES